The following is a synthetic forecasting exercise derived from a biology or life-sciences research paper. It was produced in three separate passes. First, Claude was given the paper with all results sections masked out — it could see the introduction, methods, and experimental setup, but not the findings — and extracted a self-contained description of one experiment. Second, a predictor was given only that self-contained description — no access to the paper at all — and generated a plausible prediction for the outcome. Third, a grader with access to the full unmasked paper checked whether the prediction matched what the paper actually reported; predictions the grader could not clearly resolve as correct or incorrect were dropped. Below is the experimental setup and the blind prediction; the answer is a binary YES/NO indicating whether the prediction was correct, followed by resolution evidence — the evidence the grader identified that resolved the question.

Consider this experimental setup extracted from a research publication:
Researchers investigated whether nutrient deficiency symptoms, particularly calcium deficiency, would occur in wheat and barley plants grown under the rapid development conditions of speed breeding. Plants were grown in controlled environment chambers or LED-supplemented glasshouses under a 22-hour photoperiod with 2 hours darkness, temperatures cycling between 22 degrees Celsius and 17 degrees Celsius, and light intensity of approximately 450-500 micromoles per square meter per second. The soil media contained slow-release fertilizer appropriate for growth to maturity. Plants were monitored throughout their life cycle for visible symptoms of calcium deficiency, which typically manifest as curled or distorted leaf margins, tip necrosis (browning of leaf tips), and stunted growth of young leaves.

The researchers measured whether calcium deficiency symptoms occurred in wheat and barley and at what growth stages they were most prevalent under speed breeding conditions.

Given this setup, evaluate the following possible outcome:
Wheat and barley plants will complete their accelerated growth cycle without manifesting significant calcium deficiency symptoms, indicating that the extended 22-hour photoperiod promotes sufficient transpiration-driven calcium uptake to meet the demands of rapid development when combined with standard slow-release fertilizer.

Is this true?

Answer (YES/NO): NO